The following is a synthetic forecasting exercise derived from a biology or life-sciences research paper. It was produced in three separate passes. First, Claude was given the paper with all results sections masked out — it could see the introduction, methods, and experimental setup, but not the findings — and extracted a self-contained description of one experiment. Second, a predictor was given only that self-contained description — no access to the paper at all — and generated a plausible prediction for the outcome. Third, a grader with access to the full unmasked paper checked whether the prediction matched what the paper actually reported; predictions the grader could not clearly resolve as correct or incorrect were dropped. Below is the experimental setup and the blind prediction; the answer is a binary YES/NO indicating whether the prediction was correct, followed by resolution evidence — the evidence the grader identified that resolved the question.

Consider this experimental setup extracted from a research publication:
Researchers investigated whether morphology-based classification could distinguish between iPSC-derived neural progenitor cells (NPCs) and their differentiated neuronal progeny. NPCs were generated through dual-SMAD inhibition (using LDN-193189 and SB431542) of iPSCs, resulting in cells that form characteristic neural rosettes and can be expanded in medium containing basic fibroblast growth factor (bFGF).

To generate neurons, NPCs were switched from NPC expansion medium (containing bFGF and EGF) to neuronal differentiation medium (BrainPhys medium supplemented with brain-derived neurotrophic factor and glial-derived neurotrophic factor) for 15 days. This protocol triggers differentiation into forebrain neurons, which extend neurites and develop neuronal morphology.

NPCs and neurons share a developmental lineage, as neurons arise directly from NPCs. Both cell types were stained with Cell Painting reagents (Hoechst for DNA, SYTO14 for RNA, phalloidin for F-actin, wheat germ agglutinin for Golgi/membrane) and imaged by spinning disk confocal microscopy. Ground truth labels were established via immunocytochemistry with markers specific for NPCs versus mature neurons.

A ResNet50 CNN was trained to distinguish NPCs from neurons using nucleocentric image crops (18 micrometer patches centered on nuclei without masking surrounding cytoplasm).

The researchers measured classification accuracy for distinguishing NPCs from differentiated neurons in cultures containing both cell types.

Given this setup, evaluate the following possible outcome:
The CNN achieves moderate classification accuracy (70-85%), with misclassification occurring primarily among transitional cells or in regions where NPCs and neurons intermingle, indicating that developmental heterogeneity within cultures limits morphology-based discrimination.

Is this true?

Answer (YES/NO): NO